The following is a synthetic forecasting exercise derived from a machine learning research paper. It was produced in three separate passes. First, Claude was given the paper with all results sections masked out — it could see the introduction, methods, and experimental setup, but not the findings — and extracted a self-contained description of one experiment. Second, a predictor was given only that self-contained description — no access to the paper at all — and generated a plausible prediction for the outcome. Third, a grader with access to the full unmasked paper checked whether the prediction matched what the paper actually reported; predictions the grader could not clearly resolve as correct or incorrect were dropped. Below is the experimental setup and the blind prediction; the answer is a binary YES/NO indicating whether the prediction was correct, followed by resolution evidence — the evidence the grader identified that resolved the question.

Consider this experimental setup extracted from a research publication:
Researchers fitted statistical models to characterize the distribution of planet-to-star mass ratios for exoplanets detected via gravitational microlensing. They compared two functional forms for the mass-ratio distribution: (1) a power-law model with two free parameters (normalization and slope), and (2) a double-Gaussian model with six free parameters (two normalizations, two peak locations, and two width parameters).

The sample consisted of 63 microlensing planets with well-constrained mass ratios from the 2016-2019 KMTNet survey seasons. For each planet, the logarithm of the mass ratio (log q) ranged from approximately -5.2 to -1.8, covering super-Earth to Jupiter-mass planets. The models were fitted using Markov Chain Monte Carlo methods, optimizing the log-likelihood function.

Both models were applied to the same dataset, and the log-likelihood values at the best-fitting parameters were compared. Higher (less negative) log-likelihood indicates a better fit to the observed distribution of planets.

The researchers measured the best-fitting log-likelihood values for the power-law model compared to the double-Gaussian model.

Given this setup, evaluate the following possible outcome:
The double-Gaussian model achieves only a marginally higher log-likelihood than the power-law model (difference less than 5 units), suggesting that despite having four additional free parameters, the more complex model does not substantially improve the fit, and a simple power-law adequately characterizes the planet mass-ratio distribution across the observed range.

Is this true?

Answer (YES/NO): NO